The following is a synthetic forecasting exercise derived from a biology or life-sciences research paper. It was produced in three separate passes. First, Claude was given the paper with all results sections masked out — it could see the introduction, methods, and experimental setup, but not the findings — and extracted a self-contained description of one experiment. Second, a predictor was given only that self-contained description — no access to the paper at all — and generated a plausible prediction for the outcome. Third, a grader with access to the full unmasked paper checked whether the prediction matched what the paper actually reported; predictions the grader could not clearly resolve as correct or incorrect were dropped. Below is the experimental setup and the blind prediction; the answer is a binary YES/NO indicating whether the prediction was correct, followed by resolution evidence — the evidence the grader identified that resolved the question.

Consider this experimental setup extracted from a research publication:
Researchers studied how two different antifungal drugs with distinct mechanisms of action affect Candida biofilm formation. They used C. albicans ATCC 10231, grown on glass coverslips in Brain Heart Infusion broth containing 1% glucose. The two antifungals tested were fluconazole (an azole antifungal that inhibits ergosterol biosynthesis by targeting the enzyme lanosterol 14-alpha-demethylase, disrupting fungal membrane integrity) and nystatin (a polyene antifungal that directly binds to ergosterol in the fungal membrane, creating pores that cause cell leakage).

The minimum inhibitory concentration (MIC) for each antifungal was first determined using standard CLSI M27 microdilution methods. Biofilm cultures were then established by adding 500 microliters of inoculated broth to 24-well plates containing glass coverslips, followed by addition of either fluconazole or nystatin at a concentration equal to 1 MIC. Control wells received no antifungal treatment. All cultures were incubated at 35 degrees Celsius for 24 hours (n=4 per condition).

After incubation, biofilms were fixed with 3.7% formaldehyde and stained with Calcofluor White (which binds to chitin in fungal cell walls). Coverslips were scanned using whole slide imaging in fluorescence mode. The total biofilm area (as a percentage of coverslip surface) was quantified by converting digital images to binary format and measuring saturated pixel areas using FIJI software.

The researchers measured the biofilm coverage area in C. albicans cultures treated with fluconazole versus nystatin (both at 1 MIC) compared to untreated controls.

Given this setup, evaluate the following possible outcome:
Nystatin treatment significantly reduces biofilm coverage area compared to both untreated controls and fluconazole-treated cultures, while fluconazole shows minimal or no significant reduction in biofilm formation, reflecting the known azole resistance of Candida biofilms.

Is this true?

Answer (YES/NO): NO